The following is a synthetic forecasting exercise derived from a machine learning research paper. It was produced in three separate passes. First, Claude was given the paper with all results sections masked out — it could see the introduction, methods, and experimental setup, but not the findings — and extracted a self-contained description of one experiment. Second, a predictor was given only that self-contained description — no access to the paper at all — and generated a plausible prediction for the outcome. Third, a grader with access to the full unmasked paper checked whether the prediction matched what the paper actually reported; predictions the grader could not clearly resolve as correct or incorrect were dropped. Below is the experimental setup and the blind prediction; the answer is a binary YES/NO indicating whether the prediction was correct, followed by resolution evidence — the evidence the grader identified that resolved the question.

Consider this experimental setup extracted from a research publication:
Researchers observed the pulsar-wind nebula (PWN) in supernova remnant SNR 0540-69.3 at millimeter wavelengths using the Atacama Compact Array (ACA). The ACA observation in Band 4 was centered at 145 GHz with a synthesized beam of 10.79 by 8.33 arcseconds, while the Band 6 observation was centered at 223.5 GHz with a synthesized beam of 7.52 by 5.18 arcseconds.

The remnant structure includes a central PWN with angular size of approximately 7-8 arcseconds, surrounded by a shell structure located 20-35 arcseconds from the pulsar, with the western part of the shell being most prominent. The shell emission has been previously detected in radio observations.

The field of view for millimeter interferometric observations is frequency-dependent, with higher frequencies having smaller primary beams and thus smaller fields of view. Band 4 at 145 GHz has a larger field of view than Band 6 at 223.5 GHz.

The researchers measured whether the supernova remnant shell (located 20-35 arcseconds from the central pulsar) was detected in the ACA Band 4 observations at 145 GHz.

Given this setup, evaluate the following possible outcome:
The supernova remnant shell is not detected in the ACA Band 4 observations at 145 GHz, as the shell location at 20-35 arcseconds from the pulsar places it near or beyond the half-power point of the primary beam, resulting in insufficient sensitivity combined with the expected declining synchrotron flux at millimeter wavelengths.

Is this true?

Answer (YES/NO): NO